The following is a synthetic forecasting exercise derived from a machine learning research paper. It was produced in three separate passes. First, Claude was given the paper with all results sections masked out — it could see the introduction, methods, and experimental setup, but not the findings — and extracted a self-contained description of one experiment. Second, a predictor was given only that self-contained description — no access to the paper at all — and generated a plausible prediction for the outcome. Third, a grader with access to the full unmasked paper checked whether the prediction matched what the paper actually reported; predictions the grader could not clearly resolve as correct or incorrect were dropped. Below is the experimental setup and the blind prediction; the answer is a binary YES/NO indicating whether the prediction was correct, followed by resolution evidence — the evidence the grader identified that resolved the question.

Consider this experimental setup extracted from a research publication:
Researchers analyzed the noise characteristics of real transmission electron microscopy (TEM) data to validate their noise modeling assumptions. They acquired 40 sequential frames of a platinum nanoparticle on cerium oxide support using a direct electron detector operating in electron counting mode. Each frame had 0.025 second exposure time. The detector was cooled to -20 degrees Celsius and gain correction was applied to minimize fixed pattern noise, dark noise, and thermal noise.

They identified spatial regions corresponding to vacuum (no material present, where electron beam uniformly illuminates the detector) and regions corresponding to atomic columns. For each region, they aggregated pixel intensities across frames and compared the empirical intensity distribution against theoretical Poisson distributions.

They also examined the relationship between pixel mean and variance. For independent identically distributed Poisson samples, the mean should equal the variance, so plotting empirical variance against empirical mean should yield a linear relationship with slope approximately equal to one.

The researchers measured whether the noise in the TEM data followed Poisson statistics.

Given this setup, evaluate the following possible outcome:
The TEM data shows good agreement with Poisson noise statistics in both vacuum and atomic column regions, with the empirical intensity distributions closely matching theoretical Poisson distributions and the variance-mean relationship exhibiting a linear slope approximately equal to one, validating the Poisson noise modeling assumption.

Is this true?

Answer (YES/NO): YES